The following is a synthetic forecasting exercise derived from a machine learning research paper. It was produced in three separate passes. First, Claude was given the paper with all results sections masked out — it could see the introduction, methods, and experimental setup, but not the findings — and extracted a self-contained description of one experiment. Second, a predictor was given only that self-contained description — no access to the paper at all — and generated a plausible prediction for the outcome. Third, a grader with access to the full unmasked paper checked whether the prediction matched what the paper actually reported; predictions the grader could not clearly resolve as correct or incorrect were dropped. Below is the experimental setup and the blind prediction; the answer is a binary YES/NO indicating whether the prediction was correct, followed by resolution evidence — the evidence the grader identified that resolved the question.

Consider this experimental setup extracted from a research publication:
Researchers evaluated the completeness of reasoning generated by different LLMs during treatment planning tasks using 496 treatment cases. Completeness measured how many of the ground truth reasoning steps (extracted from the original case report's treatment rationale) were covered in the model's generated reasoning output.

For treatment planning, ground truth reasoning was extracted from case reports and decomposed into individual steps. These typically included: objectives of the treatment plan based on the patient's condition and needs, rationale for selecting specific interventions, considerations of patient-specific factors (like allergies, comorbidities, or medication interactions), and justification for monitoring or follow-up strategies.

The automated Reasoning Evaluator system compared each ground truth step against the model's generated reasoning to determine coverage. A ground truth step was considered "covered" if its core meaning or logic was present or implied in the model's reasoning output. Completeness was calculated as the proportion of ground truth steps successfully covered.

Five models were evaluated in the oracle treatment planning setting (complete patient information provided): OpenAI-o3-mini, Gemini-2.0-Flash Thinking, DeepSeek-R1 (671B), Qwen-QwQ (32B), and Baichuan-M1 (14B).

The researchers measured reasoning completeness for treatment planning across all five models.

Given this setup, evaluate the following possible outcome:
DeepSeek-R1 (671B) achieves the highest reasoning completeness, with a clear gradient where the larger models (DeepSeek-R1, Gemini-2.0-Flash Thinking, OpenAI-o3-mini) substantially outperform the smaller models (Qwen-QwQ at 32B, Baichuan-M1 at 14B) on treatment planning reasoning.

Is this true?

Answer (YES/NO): NO